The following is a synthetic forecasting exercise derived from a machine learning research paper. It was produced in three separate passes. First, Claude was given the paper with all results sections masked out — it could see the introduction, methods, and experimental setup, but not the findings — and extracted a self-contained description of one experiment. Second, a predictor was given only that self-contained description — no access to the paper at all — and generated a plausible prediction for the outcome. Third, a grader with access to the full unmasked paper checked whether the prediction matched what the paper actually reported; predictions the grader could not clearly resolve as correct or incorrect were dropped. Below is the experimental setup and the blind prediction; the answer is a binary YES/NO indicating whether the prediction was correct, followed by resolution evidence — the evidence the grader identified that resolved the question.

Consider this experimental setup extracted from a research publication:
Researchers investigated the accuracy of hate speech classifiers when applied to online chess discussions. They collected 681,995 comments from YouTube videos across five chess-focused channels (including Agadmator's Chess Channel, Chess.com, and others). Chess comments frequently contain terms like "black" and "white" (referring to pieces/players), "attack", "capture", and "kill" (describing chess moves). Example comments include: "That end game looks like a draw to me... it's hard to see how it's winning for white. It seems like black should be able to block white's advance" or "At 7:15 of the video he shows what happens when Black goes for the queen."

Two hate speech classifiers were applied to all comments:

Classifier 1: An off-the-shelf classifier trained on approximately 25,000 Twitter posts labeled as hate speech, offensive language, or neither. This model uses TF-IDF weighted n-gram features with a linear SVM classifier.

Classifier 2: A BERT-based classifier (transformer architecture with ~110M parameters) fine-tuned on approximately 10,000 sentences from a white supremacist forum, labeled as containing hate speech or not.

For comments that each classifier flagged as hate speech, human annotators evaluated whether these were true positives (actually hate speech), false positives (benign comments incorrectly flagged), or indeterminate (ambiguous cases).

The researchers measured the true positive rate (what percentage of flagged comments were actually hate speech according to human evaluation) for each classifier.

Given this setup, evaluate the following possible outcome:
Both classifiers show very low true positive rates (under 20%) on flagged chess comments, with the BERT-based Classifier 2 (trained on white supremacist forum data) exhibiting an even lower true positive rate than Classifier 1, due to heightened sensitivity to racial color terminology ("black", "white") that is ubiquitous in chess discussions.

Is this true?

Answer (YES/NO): NO